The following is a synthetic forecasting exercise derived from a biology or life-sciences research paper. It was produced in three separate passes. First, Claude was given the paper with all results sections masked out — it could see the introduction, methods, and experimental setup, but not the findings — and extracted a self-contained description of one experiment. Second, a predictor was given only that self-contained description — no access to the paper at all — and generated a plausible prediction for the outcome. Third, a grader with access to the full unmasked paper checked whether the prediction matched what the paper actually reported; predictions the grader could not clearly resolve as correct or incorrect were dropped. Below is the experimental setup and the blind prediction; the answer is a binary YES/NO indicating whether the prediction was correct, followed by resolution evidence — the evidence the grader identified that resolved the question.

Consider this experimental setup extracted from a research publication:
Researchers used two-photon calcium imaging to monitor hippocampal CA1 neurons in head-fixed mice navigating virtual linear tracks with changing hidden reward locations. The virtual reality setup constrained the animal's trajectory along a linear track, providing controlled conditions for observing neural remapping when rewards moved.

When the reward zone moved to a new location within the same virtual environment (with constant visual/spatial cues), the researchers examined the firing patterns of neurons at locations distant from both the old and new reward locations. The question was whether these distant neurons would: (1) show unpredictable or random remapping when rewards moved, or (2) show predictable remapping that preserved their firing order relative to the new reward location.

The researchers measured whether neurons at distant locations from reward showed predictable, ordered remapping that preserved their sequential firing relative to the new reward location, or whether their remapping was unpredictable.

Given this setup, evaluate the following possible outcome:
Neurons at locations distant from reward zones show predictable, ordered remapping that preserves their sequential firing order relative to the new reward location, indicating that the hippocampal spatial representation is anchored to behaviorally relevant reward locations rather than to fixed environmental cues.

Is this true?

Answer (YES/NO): NO